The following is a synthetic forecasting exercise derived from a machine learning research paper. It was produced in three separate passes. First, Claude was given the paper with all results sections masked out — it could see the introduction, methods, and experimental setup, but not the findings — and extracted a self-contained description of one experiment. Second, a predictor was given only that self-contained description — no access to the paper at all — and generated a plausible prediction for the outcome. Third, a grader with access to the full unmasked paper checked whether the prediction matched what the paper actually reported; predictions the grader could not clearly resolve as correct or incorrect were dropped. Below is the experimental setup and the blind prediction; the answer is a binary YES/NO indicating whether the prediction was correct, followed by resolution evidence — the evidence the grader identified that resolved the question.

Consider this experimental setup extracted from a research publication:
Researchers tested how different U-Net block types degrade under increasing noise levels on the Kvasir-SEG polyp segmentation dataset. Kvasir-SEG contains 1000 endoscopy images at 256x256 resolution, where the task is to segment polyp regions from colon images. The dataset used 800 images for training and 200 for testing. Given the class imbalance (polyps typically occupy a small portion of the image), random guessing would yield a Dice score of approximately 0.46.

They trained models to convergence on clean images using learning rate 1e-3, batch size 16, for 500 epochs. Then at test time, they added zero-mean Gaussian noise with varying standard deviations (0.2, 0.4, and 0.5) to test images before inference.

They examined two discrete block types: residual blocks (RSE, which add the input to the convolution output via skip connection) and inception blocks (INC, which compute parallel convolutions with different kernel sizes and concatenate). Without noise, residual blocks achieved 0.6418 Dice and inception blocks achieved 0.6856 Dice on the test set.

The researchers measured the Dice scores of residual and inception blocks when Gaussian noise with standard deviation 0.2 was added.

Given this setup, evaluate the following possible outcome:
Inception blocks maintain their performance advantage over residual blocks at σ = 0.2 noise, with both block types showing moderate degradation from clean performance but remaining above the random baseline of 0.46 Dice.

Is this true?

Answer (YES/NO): NO